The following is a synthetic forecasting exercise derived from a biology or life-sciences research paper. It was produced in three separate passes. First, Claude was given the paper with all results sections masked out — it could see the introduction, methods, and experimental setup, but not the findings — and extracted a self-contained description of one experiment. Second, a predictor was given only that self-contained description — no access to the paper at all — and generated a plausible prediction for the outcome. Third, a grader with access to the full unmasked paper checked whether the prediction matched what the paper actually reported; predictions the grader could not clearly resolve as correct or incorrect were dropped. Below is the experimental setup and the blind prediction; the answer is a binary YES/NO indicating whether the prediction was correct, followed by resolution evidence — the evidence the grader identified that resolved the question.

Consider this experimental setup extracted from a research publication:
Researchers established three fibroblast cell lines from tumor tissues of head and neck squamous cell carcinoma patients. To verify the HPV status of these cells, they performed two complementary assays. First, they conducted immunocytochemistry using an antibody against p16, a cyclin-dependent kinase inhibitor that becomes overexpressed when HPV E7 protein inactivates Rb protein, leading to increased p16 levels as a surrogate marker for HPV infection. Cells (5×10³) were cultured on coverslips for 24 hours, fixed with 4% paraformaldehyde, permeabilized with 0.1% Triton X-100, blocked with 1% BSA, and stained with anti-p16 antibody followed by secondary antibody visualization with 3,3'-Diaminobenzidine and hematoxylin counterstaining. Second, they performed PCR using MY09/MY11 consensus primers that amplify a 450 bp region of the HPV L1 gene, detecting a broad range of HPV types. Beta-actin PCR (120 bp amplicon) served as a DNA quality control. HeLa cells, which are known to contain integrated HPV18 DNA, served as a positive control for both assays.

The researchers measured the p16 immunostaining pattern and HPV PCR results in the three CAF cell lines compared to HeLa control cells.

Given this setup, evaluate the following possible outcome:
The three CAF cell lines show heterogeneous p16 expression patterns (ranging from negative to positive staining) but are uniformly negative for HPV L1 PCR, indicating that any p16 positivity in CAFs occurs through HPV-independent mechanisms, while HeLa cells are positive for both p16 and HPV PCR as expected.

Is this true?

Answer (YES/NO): NO